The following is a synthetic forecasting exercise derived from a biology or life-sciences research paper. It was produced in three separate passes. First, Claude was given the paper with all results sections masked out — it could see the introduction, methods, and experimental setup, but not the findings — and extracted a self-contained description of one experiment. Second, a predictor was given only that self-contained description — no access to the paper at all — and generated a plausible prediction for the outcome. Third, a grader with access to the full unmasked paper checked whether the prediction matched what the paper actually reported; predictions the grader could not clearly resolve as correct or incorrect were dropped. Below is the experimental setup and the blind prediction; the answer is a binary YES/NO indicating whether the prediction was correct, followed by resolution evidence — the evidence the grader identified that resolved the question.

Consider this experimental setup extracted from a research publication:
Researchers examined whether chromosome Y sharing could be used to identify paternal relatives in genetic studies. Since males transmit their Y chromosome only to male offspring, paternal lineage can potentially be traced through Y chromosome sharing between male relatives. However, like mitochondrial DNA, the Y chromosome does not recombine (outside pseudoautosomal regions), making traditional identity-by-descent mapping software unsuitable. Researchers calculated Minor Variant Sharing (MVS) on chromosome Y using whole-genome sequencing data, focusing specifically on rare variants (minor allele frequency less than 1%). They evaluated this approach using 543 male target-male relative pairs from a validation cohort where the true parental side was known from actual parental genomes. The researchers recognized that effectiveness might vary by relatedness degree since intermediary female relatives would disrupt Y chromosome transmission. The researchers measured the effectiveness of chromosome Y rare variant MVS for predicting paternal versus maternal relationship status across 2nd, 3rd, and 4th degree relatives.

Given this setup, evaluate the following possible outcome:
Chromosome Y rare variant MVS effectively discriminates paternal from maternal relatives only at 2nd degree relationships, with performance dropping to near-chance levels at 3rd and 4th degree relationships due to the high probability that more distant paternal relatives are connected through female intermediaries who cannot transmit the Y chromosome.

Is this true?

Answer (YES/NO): NO